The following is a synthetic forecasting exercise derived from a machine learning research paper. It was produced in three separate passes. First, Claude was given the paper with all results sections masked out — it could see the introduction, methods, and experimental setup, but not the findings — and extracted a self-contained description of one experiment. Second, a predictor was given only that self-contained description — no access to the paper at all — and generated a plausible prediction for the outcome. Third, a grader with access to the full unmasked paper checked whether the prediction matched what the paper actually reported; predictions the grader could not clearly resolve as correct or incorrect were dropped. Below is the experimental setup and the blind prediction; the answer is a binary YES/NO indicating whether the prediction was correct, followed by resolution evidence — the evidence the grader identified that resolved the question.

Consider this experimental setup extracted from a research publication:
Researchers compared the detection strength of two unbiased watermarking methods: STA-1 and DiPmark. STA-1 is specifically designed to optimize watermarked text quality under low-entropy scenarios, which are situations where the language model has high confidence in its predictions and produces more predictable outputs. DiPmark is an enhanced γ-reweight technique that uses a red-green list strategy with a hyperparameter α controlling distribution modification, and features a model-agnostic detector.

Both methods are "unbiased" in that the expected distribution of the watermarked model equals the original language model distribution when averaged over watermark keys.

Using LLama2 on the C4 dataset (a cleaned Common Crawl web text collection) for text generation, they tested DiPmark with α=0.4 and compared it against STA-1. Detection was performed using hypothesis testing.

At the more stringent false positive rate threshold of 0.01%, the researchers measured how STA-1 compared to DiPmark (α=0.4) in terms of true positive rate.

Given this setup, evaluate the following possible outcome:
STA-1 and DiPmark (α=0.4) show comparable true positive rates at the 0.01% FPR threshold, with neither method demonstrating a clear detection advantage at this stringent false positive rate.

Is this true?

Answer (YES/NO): NO